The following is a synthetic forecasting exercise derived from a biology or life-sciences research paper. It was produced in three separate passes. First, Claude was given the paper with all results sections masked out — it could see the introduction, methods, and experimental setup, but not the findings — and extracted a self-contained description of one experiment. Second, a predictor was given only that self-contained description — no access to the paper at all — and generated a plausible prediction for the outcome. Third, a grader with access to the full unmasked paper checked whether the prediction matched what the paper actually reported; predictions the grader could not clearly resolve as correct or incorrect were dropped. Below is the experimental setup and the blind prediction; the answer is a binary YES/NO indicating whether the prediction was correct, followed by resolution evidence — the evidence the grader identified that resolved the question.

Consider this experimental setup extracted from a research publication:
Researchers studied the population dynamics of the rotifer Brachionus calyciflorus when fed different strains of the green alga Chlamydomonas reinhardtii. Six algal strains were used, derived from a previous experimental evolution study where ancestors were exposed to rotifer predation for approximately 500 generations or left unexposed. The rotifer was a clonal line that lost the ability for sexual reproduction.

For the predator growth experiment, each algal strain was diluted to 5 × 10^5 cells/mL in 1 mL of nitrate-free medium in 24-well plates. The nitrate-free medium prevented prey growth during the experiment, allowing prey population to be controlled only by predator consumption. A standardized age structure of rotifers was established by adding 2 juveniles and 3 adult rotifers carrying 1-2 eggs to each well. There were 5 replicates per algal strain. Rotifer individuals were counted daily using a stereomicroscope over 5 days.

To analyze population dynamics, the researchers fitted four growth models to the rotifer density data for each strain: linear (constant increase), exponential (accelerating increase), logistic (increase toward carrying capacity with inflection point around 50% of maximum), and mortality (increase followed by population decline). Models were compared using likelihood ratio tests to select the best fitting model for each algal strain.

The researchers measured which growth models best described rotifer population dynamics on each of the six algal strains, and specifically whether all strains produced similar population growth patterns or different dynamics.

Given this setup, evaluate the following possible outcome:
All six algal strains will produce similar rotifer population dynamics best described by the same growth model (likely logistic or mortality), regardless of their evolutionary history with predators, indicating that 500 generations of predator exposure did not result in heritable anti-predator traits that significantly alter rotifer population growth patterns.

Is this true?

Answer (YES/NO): NO